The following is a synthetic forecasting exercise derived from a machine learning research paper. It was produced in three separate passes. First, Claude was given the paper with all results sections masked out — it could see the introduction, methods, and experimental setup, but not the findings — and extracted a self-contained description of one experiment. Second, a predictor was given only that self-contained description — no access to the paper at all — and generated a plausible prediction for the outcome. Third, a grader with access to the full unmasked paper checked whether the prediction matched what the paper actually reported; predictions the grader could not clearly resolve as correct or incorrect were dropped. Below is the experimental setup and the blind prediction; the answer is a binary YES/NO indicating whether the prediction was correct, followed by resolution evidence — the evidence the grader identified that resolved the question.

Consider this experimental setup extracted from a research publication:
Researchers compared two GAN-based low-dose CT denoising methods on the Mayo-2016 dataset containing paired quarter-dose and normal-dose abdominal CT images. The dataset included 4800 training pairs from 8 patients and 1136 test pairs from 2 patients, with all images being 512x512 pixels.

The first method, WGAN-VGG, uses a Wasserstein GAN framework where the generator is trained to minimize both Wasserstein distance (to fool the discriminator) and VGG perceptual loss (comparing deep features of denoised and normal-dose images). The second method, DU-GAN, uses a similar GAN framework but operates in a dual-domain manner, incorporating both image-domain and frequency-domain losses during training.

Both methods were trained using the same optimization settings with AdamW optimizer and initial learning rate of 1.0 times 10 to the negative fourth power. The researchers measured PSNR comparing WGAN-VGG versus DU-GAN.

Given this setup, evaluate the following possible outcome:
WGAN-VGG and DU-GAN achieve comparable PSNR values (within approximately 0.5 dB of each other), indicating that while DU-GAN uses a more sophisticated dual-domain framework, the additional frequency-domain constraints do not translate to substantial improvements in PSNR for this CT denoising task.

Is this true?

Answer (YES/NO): YES